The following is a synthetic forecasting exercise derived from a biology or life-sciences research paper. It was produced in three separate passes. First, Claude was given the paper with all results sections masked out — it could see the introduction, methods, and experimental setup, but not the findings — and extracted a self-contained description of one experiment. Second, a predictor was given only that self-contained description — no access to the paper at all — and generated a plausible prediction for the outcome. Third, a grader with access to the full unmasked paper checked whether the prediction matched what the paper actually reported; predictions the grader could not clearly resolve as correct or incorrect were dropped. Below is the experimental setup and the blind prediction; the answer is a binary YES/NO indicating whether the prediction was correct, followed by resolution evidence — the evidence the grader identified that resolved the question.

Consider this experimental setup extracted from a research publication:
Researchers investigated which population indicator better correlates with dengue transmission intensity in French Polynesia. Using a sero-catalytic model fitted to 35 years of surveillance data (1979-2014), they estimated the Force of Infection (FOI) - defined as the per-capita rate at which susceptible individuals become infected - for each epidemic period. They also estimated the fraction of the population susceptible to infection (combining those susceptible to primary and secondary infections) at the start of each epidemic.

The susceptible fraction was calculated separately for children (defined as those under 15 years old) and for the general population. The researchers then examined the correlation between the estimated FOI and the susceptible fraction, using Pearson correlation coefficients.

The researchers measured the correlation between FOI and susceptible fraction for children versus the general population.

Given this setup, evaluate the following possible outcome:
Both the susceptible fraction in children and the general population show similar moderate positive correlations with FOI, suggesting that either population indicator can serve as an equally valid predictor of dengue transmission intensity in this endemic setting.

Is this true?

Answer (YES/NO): NO